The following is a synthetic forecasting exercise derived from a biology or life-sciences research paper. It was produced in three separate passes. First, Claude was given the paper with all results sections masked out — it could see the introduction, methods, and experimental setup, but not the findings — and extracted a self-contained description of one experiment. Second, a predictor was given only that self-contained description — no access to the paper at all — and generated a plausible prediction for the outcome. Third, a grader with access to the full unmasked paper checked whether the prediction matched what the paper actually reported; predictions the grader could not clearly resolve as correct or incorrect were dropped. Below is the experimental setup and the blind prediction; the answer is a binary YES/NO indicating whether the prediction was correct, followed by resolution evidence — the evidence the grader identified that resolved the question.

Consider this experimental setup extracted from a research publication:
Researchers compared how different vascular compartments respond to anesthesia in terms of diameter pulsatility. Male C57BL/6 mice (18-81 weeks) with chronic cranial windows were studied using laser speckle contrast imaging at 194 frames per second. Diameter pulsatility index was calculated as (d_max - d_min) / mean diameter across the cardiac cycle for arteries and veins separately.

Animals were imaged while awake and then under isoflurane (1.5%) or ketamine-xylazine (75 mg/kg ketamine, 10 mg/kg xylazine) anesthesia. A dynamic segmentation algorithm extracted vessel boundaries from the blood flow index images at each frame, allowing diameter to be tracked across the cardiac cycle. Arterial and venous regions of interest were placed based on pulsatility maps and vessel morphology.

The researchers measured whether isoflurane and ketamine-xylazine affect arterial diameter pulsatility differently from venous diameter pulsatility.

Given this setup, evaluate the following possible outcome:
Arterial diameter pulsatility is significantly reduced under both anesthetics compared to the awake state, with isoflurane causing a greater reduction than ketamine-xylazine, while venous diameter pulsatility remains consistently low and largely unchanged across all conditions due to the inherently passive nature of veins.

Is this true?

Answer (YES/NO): NO